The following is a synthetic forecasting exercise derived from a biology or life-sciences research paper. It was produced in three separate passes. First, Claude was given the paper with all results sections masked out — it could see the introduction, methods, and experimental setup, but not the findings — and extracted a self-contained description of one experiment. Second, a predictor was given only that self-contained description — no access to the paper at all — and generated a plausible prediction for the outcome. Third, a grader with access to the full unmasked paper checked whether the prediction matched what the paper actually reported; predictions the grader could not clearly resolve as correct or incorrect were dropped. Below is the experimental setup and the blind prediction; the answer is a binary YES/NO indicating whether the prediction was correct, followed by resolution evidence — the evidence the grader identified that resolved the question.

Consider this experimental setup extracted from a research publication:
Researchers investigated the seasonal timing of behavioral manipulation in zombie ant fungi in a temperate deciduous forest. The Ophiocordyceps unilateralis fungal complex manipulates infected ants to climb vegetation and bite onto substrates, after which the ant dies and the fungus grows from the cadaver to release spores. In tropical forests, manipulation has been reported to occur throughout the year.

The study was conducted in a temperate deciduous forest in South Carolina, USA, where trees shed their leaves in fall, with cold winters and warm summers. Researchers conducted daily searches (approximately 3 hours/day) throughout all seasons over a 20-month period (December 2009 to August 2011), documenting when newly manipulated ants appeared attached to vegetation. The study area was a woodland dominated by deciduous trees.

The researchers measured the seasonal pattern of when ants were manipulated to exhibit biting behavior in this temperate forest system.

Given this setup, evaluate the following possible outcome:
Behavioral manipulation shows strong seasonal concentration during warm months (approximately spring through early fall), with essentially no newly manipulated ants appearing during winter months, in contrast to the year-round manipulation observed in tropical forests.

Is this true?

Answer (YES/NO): NO